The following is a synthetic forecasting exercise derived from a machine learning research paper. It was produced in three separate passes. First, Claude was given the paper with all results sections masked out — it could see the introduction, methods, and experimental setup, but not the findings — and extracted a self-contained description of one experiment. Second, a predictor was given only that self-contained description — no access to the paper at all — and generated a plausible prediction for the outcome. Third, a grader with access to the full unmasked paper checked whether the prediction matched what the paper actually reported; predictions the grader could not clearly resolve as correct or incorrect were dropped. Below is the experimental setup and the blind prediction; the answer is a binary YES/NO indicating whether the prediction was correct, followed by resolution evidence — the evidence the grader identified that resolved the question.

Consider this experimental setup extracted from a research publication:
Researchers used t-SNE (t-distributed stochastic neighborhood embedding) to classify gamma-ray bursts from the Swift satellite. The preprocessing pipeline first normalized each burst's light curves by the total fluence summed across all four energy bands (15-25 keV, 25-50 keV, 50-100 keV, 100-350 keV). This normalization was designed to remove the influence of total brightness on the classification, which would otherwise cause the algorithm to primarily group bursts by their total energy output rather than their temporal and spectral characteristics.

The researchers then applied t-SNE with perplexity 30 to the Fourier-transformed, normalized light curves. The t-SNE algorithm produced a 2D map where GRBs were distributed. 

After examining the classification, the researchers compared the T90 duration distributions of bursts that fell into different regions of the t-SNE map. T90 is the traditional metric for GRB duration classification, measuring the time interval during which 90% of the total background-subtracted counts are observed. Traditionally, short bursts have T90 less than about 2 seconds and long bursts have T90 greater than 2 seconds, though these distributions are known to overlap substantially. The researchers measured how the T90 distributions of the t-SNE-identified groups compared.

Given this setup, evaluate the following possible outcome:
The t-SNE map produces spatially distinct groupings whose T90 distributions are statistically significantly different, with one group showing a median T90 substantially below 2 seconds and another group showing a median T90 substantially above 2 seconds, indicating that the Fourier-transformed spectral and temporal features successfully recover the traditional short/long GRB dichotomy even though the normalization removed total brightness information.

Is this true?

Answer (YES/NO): YES